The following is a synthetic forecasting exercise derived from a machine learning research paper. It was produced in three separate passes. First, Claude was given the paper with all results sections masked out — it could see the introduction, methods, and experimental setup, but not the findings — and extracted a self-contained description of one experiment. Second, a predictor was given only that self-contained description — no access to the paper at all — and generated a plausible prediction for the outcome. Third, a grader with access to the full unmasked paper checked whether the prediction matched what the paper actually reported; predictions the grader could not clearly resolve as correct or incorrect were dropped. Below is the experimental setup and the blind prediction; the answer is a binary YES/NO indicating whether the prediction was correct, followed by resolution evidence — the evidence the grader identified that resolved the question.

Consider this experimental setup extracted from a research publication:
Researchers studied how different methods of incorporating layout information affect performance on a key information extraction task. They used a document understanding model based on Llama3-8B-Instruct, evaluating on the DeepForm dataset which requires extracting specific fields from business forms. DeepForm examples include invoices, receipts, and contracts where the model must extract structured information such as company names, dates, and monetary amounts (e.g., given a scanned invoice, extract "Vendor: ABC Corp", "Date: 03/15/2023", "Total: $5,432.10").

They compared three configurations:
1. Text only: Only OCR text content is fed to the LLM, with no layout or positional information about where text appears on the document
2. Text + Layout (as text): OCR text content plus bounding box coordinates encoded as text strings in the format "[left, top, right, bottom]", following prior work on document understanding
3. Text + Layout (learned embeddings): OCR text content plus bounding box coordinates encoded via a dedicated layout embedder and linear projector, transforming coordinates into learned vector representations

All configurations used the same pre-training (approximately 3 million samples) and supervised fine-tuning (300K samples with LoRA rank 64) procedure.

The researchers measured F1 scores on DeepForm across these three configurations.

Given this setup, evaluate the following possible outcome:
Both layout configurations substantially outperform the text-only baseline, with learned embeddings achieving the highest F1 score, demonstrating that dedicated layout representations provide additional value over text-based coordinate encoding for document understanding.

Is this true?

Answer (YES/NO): NO